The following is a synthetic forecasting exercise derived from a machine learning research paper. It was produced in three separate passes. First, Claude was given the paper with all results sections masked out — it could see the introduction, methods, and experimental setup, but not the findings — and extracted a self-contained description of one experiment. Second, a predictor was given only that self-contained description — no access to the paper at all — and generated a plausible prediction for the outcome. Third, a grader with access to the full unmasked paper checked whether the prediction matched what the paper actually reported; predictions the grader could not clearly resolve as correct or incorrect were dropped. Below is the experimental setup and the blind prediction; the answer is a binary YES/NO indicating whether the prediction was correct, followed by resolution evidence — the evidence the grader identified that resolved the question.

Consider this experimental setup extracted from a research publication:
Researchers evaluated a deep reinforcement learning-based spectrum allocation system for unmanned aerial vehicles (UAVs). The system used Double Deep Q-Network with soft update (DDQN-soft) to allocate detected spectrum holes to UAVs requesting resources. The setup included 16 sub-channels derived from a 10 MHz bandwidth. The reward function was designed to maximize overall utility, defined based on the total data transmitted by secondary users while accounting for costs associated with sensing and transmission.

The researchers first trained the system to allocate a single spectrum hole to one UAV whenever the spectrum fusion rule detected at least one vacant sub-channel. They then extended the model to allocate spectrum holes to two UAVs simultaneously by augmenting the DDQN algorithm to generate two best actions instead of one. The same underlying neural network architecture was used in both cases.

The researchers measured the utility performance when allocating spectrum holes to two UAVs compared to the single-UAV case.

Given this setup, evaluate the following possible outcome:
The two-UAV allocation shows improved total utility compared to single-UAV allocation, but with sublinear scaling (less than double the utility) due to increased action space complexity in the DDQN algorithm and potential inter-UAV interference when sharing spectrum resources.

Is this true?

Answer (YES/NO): YES